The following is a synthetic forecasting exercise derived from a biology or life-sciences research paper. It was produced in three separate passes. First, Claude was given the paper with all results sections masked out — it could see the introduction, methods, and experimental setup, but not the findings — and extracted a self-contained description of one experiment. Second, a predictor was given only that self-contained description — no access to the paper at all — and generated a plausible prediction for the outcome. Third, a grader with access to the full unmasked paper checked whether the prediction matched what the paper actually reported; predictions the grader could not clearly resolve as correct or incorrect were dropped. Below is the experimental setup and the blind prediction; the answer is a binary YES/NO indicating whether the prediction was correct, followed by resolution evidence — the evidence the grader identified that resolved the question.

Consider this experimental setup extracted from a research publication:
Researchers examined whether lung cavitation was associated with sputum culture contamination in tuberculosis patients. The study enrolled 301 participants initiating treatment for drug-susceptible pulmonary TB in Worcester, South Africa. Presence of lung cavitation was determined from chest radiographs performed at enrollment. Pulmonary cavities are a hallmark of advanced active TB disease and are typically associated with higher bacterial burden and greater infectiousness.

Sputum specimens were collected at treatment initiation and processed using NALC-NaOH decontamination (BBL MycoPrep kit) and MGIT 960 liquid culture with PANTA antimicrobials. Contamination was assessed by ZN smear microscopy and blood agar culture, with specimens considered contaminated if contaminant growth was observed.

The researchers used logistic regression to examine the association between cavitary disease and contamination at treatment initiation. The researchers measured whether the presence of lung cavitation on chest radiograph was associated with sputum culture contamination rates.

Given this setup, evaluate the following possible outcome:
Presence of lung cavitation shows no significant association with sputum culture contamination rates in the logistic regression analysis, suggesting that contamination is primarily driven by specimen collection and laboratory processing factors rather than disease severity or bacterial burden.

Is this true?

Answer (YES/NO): YES